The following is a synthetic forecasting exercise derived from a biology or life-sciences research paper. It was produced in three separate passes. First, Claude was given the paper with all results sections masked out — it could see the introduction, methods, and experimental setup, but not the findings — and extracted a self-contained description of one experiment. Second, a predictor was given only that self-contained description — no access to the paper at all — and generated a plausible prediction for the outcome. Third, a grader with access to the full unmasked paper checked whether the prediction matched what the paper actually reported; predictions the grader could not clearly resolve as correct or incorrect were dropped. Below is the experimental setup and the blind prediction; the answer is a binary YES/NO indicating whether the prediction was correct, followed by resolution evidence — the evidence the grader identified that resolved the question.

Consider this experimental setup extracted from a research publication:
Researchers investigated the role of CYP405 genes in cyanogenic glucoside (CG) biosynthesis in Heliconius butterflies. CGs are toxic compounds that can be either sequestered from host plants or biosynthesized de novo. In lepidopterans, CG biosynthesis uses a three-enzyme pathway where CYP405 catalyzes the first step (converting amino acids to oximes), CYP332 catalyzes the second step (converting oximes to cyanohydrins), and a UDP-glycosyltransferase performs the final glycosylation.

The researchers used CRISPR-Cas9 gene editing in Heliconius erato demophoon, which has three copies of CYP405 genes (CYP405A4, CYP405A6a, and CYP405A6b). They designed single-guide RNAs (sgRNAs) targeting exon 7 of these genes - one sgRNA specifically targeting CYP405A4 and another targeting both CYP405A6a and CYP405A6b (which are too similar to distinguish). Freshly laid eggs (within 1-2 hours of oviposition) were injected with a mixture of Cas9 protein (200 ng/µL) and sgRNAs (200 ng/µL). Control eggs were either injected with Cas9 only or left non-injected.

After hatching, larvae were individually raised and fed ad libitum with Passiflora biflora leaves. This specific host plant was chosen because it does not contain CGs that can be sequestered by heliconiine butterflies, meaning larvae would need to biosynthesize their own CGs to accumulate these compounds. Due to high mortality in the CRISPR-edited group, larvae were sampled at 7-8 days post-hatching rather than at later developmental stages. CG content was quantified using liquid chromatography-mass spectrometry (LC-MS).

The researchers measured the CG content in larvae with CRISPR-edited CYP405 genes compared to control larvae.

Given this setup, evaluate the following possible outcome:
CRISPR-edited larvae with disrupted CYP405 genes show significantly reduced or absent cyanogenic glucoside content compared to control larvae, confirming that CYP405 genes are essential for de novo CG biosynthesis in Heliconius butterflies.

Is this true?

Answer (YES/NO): YES